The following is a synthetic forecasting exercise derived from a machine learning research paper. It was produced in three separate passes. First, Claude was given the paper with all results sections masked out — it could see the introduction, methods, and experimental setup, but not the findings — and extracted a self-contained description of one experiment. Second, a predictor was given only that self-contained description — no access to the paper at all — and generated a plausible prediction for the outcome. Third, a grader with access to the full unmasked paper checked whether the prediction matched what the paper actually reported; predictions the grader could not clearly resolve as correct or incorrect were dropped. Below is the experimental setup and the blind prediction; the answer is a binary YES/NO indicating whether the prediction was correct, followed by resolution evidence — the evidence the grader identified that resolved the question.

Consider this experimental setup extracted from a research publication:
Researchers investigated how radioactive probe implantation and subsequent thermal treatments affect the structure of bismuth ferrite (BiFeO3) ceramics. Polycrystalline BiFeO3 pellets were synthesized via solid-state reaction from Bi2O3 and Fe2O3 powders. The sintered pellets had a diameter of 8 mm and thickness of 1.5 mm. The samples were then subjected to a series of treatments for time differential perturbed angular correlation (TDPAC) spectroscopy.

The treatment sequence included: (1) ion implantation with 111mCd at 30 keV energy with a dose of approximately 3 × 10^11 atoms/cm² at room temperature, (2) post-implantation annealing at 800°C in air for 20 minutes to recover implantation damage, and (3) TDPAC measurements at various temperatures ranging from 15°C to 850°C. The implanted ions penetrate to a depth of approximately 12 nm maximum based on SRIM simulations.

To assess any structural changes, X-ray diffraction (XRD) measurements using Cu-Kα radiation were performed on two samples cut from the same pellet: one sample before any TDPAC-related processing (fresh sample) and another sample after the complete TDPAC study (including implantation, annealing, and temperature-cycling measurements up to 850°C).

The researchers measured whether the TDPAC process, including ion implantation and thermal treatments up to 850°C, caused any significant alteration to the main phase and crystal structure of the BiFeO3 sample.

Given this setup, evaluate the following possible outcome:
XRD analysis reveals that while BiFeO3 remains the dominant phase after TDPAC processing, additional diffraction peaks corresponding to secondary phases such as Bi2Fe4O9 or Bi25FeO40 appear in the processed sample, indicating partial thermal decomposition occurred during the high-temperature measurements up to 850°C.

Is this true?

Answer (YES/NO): NO